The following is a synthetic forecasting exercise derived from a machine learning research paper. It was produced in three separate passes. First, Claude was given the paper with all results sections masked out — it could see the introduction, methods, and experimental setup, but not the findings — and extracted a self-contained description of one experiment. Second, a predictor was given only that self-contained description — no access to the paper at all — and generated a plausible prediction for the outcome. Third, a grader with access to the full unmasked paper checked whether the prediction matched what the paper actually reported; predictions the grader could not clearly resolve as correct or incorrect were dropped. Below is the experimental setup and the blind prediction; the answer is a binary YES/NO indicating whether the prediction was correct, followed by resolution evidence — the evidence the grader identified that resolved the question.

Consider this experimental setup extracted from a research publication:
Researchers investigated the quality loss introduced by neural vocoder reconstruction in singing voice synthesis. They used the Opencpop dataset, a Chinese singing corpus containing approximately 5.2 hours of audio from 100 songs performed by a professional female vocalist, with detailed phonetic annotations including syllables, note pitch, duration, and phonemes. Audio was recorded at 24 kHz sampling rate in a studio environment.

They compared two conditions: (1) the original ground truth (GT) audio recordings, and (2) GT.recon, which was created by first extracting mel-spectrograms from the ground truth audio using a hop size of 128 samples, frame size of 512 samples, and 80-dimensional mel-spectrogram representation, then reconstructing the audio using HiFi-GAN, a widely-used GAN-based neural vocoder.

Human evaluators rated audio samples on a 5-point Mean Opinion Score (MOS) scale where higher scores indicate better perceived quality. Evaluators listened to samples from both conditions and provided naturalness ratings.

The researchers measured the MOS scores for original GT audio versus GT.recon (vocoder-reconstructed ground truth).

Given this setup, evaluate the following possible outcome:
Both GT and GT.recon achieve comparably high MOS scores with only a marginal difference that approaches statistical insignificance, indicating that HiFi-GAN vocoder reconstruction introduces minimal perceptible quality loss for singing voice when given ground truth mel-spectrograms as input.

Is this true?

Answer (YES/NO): NO